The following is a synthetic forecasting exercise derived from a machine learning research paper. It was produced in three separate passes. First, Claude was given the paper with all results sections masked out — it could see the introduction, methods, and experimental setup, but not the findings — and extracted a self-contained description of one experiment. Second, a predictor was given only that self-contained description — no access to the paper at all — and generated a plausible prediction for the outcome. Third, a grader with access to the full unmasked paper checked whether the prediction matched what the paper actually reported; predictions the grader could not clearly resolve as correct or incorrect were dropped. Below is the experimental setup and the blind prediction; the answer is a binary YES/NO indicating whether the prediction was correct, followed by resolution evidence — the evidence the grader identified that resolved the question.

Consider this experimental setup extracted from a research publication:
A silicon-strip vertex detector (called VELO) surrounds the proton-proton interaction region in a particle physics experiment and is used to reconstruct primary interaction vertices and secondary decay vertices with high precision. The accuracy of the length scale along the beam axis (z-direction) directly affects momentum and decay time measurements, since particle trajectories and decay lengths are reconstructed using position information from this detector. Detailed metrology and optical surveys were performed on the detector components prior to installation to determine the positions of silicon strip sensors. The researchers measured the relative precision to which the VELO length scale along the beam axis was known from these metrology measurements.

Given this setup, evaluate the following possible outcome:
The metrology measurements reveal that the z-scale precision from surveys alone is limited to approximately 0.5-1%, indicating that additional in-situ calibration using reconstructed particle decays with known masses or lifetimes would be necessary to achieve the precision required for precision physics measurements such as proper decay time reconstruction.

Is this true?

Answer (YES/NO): NO